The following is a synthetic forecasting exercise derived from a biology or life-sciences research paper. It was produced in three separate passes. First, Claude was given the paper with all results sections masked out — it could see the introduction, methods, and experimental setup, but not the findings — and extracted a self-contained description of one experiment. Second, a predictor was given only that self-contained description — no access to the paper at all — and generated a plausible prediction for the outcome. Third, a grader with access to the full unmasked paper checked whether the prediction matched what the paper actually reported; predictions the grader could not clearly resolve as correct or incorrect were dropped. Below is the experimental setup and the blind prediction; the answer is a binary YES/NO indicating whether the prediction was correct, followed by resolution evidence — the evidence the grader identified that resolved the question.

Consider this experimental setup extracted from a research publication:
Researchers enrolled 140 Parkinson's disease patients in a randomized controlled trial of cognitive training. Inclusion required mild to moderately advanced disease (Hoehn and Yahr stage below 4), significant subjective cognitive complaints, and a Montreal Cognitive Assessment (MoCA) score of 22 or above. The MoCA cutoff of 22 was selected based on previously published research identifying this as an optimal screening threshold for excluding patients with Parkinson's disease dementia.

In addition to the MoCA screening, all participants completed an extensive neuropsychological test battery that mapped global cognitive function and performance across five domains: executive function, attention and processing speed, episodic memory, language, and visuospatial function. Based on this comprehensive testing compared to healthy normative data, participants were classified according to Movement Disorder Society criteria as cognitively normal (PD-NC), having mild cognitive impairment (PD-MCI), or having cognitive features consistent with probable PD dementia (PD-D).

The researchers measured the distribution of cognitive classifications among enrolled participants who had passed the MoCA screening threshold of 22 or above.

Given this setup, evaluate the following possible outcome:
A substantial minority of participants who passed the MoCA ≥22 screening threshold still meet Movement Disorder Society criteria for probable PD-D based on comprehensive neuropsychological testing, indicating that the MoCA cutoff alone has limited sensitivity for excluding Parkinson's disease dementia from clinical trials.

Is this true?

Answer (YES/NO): YES